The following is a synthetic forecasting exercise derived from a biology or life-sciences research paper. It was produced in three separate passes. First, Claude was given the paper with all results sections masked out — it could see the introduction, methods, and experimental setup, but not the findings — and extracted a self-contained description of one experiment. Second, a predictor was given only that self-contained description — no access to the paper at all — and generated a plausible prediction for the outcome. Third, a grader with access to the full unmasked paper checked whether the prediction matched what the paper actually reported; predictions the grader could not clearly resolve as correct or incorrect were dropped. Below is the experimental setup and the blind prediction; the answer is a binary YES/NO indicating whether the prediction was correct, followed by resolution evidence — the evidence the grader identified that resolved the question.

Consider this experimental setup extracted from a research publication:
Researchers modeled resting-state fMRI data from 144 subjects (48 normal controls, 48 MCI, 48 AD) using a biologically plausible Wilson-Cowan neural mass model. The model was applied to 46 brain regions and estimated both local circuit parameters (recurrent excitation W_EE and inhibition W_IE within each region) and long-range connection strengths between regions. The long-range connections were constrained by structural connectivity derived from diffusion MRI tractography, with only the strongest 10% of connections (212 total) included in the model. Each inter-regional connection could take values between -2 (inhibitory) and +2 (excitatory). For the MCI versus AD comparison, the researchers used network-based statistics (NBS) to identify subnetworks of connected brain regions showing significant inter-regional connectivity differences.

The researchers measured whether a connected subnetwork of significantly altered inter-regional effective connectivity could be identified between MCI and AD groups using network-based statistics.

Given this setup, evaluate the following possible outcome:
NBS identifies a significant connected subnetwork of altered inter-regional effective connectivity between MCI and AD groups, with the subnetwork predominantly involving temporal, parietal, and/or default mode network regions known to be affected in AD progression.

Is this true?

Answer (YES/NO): NO